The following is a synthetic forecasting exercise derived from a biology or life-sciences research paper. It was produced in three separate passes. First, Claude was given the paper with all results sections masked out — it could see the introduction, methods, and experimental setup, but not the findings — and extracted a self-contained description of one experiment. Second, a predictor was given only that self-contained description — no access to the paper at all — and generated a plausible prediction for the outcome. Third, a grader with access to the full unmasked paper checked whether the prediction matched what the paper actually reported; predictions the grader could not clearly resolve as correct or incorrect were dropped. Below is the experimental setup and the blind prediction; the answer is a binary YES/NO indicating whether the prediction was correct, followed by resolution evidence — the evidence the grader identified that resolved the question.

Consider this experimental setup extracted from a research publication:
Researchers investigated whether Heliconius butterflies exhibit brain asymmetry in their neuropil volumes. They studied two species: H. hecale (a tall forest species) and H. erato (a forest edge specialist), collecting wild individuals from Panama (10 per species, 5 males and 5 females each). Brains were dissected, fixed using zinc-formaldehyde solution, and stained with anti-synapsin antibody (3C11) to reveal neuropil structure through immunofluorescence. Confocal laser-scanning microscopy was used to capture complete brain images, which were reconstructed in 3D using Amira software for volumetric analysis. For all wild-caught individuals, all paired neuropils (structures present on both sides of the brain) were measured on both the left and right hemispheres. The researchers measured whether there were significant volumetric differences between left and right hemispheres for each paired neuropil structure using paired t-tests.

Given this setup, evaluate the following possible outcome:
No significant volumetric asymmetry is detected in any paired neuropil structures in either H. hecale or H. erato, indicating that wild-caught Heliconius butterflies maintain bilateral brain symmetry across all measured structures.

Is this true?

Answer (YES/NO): YES